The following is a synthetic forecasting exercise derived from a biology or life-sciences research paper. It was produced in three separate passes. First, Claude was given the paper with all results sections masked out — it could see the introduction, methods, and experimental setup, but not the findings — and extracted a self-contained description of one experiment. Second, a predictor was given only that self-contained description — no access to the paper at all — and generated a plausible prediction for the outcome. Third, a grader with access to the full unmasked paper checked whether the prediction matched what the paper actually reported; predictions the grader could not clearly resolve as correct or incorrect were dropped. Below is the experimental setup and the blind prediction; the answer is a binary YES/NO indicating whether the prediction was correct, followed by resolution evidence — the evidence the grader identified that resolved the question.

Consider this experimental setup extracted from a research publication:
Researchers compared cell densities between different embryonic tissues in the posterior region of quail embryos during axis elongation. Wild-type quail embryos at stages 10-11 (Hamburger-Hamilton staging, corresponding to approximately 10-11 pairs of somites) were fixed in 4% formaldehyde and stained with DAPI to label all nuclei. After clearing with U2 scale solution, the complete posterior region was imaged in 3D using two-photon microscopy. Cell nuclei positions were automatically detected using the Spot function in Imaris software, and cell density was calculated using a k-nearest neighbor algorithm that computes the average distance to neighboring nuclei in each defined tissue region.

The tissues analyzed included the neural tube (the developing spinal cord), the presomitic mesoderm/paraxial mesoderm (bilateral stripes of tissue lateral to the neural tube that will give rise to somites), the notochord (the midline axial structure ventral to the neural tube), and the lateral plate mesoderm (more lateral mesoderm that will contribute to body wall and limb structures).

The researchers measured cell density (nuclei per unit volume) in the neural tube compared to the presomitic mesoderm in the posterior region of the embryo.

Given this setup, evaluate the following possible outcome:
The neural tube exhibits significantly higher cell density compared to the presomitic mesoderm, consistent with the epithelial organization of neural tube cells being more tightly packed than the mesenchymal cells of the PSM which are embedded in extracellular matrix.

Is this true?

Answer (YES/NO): YES